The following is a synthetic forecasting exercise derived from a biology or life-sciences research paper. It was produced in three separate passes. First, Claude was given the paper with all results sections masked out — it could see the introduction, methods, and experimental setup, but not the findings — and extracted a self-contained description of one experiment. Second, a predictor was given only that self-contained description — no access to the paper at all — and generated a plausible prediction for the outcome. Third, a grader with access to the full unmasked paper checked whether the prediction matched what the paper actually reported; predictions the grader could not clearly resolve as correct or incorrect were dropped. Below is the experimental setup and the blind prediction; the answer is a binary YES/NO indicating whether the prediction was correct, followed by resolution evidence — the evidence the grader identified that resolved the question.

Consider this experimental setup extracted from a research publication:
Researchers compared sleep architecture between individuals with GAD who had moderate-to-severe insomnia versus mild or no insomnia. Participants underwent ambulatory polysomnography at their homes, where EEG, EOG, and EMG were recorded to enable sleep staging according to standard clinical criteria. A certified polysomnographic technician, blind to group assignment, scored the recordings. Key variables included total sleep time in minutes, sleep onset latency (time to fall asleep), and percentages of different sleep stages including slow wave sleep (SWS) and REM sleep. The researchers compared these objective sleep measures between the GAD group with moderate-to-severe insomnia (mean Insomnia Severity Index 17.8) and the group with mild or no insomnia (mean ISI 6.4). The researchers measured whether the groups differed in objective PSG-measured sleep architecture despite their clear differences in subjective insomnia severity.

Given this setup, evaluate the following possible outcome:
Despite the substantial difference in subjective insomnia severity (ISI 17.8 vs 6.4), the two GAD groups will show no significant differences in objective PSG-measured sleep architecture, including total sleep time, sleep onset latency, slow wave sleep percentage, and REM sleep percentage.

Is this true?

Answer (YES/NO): YES